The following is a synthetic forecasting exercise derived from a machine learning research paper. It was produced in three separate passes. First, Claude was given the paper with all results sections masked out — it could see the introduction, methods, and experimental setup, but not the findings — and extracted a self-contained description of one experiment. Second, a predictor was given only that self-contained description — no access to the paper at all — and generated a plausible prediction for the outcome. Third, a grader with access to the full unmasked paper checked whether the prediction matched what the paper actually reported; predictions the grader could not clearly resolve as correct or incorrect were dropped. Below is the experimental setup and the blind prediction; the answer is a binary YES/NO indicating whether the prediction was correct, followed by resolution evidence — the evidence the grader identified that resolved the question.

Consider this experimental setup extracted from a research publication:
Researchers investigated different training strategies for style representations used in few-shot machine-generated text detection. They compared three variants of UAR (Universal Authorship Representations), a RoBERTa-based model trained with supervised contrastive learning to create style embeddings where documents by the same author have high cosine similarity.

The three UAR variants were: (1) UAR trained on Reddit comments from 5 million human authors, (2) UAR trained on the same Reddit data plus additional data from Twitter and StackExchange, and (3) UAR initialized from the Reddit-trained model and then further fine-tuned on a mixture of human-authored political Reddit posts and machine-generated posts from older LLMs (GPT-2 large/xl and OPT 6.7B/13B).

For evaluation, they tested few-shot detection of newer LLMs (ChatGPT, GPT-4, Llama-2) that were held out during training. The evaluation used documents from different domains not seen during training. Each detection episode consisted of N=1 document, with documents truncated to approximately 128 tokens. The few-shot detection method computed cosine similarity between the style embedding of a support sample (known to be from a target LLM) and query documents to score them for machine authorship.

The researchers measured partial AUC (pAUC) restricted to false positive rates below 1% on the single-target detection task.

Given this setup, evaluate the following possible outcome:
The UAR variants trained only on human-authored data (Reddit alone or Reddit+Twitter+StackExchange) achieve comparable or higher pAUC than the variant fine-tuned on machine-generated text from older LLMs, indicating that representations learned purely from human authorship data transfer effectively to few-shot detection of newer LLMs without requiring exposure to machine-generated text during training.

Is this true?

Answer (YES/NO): YES